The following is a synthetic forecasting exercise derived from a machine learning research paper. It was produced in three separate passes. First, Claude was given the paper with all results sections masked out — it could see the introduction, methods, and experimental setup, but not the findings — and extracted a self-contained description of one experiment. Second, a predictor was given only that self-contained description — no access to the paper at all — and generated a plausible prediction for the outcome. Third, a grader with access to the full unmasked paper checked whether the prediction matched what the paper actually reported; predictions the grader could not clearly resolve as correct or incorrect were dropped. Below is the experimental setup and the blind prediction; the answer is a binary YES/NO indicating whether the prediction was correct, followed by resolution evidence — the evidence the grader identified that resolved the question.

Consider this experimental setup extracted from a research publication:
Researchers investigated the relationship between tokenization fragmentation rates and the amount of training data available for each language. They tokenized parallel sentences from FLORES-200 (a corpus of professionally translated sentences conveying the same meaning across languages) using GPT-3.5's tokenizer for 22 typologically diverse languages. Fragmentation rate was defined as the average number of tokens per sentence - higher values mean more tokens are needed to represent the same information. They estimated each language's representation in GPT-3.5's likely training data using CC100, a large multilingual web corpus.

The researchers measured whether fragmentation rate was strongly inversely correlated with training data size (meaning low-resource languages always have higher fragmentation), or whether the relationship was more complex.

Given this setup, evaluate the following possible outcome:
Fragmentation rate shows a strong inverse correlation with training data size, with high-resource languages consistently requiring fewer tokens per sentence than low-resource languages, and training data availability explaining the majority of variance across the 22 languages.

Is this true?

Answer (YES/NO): NO